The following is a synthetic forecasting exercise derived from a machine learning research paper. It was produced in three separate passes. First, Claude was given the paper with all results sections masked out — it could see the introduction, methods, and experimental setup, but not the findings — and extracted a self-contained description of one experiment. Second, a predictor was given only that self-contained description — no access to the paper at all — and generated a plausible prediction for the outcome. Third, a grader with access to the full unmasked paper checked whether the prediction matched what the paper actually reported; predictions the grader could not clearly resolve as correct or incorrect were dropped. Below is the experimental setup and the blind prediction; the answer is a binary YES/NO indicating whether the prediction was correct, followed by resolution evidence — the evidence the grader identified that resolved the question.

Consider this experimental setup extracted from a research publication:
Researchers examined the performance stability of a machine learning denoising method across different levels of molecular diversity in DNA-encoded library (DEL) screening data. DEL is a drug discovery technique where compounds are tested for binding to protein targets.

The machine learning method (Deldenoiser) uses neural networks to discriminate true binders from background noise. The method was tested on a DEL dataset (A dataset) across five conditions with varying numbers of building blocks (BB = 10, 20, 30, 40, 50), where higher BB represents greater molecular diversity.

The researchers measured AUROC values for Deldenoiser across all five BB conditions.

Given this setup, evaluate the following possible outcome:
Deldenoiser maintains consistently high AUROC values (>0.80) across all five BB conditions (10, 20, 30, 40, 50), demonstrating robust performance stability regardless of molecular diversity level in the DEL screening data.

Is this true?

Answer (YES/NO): NO